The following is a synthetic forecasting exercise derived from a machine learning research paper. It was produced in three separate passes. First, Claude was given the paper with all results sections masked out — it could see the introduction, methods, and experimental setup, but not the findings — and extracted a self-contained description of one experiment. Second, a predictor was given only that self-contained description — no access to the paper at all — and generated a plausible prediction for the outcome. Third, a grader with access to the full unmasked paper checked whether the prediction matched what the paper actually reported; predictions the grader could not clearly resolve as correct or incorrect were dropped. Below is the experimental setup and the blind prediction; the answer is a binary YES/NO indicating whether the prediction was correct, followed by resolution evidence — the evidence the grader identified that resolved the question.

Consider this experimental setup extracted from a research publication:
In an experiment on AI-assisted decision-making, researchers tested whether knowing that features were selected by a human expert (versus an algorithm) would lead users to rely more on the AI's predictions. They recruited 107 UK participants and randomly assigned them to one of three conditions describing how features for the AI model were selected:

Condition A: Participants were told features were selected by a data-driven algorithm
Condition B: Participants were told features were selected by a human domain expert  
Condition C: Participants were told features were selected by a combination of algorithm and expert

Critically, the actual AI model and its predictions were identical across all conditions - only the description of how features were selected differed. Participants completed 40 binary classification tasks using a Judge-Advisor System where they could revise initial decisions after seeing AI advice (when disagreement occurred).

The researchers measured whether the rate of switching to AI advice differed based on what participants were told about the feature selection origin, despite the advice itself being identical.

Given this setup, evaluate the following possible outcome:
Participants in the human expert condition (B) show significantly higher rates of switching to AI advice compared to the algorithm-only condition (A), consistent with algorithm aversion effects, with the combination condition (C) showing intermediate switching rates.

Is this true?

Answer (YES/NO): NO